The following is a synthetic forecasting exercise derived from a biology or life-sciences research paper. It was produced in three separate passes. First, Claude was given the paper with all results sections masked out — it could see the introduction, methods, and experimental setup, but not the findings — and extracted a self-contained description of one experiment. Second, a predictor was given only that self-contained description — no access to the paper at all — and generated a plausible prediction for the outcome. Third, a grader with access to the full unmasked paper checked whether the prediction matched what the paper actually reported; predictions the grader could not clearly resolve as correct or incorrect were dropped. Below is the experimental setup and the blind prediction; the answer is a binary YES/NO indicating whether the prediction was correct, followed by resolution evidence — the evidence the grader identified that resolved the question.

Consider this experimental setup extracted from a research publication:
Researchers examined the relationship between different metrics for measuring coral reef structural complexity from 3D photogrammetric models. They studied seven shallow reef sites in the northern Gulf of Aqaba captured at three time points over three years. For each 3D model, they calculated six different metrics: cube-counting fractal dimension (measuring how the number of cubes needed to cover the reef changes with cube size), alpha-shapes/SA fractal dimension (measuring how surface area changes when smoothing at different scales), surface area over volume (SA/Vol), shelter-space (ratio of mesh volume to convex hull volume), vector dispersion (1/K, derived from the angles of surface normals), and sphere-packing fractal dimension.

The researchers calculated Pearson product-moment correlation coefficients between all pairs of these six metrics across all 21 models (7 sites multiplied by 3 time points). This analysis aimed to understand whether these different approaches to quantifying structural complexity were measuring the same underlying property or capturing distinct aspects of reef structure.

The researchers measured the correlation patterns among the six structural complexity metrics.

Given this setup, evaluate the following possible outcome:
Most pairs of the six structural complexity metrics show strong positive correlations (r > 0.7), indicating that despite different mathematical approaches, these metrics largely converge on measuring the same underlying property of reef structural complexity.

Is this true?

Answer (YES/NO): NO